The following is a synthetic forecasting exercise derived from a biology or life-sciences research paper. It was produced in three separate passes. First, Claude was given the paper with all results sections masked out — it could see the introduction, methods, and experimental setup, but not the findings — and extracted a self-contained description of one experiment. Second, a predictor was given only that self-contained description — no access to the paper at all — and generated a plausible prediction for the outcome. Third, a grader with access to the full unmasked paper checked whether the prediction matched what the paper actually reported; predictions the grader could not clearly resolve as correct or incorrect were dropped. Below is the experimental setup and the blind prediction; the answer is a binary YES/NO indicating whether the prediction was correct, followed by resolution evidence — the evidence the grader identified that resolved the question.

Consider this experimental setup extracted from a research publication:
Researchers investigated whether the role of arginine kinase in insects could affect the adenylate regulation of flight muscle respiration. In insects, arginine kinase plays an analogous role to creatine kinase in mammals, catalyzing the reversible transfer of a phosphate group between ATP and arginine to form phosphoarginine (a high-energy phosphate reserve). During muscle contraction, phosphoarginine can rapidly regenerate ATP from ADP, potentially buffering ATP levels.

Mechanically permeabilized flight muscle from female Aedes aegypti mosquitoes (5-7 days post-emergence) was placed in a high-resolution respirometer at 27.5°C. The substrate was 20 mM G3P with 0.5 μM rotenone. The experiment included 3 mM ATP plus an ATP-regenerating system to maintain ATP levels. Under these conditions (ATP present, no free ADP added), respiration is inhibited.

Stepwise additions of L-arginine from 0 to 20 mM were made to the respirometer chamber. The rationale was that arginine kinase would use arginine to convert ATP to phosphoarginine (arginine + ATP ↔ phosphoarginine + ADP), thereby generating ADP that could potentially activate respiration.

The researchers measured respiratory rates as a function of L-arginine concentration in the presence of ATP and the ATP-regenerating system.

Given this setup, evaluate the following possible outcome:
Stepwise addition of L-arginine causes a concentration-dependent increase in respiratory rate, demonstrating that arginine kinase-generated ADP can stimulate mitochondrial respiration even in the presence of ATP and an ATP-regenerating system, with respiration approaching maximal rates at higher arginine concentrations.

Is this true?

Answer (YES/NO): NO